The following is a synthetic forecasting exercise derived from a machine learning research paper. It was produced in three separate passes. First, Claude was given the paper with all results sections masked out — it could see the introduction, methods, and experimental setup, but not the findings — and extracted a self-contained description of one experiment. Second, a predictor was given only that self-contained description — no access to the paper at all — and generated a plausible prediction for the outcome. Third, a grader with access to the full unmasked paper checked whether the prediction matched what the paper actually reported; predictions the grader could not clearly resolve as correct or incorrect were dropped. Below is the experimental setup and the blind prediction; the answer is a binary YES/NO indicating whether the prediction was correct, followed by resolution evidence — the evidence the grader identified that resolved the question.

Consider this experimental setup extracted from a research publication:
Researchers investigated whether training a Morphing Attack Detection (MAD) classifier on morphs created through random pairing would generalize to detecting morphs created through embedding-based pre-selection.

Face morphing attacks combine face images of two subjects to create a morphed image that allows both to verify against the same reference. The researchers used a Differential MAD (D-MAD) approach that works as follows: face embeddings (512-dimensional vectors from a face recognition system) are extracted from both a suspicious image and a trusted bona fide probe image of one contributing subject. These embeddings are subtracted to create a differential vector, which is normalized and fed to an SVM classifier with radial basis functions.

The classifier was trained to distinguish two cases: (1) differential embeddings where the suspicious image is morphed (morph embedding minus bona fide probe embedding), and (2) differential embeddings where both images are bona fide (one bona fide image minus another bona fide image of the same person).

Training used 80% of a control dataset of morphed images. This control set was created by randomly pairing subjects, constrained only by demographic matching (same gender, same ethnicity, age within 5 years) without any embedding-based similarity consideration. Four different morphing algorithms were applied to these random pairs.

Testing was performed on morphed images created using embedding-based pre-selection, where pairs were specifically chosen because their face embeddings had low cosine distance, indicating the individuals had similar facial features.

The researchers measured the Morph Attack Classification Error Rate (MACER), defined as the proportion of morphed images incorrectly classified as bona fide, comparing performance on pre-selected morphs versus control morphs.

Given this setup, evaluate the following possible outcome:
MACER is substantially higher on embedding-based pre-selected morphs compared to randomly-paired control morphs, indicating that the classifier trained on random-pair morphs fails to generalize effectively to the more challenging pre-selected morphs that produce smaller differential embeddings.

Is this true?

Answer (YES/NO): YES